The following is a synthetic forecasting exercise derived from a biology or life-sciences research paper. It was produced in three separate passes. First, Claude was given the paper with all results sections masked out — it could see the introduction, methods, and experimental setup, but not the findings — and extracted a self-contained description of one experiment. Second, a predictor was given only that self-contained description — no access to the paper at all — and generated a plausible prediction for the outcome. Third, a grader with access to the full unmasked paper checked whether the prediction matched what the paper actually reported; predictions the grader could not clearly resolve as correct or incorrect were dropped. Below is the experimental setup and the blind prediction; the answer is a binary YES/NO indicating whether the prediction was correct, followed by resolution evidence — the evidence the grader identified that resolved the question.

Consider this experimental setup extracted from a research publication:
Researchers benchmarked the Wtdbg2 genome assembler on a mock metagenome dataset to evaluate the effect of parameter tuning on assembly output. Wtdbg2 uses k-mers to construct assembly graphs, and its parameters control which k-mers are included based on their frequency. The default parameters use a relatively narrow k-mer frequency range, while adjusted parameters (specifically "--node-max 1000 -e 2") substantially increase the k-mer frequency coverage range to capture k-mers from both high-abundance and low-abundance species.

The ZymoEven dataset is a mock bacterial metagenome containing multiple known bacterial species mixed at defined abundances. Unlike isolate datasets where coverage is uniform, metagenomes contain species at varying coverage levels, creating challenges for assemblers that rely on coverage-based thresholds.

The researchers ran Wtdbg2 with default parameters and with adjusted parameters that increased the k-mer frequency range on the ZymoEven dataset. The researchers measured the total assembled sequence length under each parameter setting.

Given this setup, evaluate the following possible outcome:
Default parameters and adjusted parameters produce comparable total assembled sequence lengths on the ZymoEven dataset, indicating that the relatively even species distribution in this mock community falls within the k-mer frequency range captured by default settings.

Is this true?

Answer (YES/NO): NO